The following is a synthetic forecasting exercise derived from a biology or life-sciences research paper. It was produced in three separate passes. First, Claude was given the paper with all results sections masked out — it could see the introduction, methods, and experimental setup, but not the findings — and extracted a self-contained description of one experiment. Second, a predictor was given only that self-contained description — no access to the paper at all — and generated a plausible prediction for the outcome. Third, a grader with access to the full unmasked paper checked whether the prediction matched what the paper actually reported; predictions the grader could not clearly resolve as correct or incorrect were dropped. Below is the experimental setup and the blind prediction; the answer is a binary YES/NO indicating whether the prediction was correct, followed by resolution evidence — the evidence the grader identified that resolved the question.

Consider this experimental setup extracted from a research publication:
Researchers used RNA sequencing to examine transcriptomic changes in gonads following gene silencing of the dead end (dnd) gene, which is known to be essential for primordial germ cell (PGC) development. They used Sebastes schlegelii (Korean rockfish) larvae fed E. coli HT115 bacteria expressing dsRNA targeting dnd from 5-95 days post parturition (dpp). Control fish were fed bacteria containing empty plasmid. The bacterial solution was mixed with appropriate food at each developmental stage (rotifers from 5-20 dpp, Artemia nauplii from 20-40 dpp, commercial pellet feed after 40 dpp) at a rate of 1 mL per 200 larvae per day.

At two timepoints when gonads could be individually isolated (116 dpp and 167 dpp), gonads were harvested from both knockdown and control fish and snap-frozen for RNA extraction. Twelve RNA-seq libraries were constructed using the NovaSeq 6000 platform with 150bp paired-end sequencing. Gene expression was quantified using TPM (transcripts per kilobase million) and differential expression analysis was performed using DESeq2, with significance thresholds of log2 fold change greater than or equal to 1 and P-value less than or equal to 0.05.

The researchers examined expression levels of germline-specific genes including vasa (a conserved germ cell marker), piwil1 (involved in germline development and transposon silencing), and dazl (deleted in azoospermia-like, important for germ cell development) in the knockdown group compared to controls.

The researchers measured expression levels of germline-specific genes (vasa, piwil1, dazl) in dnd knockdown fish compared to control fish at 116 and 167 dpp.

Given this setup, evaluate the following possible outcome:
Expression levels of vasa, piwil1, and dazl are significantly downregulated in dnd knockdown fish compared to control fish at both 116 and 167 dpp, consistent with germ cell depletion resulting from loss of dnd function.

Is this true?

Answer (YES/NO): NO